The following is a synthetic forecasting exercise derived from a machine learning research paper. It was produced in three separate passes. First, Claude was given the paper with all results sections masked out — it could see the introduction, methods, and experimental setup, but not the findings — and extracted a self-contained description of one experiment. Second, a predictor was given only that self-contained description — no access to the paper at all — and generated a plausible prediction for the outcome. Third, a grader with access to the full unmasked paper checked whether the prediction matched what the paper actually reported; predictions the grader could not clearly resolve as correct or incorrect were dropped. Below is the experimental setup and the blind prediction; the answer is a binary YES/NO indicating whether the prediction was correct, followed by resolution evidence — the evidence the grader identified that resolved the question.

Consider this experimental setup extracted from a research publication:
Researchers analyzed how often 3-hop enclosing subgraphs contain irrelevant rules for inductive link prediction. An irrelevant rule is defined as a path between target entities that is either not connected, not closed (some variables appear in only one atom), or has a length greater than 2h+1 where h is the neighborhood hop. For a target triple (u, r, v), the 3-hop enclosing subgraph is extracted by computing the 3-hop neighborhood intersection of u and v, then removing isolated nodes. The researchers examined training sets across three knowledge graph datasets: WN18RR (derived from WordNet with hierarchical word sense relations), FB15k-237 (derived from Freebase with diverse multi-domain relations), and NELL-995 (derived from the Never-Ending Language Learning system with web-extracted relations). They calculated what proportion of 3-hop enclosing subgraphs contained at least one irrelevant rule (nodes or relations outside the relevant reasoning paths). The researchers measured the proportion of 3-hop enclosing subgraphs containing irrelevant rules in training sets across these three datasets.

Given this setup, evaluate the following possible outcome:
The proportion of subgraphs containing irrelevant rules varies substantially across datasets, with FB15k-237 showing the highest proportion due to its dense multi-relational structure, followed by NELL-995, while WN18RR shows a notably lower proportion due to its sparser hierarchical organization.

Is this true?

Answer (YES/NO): NO